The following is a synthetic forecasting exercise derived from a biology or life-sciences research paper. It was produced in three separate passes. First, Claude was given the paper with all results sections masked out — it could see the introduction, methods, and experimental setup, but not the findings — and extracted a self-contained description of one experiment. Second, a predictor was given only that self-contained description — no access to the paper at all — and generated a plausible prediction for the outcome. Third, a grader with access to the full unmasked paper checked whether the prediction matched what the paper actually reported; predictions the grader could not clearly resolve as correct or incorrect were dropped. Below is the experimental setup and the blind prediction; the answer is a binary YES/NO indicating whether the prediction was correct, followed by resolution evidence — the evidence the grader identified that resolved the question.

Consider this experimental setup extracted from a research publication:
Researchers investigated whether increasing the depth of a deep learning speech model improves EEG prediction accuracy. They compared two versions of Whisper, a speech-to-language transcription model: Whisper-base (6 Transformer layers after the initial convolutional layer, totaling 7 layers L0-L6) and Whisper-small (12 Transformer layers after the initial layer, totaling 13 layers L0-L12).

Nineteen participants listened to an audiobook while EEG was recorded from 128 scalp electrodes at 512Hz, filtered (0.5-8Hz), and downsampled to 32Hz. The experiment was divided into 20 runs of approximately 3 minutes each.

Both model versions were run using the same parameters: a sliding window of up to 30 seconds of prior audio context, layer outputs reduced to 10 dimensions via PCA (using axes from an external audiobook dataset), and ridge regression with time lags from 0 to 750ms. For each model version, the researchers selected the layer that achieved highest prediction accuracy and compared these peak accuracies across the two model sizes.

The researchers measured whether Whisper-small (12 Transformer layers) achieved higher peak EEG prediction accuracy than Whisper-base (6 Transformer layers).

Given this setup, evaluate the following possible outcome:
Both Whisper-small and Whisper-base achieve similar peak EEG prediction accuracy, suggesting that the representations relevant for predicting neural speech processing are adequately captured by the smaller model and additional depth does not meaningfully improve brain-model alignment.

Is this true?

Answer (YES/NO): NO